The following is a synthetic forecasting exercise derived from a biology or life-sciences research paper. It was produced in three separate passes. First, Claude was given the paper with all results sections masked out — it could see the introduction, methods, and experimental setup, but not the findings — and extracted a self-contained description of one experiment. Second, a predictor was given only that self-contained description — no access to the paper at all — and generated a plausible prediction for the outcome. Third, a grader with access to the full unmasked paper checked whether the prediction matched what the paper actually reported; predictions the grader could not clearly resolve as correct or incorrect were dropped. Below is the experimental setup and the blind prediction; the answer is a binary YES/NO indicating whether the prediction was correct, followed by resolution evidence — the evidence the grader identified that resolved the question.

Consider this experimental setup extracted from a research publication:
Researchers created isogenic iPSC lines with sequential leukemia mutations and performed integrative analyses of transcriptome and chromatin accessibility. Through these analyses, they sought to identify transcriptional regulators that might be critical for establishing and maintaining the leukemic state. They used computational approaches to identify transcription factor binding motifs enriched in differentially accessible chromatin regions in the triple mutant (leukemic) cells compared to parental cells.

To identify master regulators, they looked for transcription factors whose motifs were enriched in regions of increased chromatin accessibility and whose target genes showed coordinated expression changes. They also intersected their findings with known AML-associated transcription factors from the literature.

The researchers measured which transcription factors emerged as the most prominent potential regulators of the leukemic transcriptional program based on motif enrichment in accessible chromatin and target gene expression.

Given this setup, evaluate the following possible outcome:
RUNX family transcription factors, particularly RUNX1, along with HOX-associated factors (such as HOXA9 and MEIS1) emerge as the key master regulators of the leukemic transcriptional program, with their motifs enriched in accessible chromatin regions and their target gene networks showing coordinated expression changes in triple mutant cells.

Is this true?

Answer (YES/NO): NO